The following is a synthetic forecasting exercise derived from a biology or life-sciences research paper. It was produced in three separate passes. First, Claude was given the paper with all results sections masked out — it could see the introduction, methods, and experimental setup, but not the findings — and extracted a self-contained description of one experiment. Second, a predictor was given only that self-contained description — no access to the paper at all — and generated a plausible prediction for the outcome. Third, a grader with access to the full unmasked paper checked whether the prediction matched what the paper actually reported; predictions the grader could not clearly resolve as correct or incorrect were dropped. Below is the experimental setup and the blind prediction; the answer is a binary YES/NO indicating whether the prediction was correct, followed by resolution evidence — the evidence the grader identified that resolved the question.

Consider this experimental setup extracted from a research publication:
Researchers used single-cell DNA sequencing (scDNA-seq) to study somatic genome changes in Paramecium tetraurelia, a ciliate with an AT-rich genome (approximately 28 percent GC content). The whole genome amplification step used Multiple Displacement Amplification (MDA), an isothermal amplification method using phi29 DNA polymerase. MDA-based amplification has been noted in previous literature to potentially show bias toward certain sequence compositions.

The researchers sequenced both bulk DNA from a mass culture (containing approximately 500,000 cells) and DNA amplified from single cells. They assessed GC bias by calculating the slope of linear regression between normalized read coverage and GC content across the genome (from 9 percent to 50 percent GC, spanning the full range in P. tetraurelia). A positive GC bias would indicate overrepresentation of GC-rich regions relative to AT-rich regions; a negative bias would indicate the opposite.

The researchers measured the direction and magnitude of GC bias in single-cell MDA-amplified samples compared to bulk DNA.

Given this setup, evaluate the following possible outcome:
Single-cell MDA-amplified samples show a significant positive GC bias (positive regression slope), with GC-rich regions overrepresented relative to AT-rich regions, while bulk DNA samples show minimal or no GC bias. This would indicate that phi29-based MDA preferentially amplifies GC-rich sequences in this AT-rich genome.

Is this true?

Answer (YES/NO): YES